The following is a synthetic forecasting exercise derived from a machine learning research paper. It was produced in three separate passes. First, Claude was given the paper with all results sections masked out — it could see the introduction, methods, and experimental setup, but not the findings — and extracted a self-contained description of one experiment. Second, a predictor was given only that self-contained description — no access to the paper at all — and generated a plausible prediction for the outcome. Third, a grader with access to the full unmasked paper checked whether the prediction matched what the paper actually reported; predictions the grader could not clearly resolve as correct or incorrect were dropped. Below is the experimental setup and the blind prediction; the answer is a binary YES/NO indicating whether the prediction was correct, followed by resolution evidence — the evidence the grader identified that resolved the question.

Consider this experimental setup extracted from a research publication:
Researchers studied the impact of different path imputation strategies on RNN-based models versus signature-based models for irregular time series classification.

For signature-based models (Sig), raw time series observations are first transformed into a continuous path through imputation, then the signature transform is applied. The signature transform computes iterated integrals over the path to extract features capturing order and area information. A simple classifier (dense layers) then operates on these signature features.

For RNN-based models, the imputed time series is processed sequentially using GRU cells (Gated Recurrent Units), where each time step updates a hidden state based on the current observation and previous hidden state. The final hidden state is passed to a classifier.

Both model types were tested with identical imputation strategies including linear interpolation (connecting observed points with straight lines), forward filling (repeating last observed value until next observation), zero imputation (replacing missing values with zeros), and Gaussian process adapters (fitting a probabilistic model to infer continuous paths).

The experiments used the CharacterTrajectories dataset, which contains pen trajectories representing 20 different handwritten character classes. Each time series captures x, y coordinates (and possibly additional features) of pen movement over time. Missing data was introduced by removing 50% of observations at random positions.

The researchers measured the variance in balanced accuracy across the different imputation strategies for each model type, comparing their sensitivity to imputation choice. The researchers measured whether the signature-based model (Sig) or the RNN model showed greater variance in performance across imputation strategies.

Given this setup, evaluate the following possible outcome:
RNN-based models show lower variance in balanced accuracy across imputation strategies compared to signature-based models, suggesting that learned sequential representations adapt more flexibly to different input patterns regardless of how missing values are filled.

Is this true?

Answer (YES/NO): YES